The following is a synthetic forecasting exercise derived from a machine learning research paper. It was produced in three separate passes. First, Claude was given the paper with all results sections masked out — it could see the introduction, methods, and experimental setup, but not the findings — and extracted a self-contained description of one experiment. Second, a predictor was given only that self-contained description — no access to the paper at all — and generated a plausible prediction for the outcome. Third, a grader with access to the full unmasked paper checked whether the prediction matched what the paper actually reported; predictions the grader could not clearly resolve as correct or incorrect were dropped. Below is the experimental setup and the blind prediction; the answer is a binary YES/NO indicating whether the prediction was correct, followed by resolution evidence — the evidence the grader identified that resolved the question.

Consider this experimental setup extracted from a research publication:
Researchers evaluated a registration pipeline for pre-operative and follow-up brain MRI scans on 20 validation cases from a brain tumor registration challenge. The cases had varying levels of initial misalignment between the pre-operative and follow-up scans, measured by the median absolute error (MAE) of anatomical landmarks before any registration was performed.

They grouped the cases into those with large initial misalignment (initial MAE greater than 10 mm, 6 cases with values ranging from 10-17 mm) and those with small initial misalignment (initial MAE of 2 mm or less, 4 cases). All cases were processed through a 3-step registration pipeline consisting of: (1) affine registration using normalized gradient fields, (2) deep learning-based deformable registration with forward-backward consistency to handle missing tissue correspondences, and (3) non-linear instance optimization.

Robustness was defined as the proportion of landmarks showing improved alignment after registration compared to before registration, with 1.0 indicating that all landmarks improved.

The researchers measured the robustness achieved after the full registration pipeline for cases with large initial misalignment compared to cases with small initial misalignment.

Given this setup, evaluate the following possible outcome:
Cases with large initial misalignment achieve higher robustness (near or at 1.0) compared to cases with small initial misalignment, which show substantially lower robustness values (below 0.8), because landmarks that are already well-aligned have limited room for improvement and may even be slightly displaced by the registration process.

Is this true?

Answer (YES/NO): YES